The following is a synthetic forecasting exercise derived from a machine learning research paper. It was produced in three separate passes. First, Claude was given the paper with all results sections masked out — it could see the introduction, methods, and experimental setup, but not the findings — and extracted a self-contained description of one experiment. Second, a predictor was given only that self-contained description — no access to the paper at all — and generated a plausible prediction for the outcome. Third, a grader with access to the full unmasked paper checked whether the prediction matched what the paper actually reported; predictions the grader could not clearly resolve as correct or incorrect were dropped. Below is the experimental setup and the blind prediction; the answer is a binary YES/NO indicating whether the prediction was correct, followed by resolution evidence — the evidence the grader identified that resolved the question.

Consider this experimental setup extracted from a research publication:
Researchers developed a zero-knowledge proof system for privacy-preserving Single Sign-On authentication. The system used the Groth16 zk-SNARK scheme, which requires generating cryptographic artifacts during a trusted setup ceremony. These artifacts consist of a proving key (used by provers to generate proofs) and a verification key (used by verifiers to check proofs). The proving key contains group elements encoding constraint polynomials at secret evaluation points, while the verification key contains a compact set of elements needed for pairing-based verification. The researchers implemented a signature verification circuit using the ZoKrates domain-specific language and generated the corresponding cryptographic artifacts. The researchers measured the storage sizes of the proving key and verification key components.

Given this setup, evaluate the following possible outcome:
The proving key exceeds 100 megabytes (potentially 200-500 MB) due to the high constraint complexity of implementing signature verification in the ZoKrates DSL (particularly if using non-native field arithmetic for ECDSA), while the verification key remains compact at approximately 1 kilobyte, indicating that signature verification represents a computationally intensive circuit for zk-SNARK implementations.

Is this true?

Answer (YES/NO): NO